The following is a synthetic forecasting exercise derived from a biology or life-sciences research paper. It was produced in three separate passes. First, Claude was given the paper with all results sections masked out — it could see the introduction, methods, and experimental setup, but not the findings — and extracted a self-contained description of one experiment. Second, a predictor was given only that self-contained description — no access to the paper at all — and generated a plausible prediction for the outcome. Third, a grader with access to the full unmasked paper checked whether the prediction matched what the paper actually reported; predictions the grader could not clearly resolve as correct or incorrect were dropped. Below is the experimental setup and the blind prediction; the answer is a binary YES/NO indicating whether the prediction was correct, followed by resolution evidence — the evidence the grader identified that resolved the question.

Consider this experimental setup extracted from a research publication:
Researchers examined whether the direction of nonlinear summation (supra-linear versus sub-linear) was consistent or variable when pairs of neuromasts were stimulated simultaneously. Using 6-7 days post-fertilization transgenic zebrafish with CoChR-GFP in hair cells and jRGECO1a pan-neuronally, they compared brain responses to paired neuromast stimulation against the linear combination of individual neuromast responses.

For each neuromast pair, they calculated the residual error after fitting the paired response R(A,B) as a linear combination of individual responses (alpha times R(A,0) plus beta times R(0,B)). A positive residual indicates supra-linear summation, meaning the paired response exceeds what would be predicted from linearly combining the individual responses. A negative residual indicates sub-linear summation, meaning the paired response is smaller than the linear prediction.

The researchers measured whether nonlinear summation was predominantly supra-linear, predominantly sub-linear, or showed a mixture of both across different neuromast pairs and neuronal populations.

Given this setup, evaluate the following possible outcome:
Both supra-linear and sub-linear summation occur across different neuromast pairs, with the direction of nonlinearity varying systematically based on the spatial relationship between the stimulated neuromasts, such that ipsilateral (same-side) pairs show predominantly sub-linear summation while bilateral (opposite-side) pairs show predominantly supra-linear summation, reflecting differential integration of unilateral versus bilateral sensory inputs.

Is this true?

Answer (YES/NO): NO